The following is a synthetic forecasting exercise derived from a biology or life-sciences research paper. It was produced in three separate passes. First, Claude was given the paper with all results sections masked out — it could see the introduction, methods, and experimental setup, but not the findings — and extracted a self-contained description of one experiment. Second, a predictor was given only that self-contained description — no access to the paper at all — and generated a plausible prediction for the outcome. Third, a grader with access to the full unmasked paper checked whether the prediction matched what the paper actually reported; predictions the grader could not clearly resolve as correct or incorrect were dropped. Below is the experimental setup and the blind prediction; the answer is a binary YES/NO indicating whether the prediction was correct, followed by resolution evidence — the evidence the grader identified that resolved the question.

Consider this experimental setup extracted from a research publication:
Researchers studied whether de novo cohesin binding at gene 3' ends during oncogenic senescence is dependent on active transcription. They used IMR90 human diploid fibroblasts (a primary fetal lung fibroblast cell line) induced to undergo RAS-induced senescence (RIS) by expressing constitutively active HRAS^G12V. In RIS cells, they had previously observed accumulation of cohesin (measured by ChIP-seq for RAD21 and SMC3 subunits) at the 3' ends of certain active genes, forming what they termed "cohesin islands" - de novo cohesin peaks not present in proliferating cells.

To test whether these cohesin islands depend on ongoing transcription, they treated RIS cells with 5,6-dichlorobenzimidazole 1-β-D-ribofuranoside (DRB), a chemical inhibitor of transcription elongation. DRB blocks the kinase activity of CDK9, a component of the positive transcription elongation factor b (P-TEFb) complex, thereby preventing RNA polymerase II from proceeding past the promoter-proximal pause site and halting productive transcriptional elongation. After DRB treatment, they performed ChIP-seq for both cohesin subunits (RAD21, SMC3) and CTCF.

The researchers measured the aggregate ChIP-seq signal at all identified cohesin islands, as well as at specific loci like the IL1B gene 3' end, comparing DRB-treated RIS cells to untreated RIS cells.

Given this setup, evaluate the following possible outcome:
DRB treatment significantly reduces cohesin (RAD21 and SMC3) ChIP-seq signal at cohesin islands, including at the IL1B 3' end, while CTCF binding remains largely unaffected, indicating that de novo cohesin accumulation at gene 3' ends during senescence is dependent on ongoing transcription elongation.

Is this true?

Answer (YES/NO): YES